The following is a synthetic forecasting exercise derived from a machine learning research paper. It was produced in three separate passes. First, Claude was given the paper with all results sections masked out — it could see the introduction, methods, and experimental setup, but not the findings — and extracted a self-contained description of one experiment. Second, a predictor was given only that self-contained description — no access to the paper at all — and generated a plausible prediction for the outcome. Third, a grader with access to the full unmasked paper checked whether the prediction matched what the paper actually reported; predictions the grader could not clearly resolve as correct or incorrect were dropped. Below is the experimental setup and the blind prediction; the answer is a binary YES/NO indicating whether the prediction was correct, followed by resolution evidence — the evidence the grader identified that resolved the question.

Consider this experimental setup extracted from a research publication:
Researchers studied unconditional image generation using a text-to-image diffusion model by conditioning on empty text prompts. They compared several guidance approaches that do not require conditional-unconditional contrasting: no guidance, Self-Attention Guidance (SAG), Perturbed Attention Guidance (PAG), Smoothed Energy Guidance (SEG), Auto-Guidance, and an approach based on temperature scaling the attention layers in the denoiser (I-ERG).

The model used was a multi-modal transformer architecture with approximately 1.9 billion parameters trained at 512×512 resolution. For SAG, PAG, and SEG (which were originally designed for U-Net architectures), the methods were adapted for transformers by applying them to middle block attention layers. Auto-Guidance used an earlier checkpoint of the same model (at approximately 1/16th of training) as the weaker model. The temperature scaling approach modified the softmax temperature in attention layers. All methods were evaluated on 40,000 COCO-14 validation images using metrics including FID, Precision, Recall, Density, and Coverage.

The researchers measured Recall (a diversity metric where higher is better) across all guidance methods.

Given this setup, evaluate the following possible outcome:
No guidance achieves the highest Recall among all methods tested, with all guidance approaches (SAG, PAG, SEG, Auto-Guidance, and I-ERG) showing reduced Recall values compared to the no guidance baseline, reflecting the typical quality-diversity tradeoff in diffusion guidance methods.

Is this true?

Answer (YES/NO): NO